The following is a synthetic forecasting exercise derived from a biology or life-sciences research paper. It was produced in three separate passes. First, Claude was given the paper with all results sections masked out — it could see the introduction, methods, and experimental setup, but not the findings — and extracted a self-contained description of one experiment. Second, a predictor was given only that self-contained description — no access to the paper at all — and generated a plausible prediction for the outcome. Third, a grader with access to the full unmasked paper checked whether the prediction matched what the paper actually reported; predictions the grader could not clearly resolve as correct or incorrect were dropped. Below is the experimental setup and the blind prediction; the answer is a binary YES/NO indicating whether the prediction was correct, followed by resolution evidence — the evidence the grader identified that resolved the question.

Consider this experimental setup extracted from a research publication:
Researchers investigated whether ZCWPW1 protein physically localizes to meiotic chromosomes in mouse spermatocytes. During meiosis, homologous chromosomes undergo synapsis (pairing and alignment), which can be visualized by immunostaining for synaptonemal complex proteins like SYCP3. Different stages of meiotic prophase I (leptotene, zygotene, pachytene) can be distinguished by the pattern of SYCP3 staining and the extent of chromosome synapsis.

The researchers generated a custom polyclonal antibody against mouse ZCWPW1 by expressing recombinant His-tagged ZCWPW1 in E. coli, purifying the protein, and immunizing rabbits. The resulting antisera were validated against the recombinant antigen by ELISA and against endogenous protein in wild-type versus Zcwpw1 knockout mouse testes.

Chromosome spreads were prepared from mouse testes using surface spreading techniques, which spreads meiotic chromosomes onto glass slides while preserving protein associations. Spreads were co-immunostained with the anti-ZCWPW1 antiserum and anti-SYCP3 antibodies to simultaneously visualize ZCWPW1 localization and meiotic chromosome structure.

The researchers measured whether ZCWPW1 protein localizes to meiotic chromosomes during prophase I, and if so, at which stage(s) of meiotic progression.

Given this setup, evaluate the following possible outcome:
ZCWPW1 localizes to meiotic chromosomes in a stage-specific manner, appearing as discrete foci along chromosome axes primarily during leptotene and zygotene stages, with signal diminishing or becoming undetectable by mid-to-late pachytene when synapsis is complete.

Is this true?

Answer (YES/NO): NO